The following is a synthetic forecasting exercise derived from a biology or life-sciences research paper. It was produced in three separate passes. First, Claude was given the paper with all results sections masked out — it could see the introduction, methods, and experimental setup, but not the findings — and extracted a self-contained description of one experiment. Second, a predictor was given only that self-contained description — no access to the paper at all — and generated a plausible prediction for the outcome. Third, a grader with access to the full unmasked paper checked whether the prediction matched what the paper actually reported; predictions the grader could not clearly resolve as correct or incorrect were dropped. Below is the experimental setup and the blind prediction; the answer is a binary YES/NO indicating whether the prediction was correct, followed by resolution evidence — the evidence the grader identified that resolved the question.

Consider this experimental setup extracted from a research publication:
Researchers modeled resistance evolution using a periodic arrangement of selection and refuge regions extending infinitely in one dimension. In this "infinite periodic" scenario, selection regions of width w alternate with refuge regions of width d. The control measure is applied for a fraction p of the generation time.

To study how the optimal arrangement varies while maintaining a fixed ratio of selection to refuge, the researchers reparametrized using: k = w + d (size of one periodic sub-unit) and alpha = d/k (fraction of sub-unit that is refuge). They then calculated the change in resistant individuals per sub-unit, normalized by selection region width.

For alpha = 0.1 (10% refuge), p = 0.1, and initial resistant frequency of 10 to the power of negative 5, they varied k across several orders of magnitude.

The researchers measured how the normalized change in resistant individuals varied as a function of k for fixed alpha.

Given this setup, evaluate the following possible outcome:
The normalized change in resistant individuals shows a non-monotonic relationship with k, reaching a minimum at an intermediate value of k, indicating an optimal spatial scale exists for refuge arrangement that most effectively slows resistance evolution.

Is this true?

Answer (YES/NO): YES